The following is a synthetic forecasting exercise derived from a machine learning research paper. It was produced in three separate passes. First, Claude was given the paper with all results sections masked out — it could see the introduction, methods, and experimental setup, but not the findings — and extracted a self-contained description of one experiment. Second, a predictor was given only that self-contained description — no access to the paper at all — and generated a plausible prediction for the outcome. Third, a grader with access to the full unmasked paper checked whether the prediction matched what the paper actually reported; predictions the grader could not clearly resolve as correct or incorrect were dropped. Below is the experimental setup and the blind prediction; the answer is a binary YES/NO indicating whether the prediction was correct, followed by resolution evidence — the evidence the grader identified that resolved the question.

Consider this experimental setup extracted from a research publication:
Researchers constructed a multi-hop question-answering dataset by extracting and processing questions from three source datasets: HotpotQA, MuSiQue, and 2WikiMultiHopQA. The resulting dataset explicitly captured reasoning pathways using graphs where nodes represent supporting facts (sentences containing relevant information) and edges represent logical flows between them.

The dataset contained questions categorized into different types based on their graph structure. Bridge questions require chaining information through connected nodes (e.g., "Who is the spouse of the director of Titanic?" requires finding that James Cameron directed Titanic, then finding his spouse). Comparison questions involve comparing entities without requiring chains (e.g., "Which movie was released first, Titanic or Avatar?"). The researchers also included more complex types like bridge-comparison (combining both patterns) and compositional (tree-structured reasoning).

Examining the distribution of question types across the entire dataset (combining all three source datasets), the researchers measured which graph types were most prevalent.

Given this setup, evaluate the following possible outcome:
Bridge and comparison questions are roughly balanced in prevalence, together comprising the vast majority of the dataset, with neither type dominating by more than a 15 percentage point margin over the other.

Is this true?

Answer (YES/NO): NO